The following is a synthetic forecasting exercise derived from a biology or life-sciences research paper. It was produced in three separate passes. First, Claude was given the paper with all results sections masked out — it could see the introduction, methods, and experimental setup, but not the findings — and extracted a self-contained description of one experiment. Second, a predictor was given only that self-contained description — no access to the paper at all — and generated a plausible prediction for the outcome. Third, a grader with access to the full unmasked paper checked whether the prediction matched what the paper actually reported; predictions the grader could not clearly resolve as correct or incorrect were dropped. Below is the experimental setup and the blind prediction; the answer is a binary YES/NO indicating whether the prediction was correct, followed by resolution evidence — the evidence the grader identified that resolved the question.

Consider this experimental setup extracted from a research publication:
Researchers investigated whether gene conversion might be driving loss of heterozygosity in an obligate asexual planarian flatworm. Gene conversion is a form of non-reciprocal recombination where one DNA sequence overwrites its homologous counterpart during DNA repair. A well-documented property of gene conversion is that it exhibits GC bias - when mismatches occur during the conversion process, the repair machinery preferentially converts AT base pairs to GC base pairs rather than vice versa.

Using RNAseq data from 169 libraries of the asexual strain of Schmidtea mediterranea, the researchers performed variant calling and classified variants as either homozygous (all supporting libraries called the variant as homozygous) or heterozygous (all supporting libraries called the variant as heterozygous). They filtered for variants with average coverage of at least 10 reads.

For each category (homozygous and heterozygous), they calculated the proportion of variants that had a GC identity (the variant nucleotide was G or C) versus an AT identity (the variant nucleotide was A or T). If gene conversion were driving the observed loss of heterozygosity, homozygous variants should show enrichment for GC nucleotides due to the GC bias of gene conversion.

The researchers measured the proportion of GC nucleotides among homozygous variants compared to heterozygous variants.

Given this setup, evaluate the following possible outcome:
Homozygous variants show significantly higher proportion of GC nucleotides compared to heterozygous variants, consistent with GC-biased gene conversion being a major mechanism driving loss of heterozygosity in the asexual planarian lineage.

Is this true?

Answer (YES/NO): YES